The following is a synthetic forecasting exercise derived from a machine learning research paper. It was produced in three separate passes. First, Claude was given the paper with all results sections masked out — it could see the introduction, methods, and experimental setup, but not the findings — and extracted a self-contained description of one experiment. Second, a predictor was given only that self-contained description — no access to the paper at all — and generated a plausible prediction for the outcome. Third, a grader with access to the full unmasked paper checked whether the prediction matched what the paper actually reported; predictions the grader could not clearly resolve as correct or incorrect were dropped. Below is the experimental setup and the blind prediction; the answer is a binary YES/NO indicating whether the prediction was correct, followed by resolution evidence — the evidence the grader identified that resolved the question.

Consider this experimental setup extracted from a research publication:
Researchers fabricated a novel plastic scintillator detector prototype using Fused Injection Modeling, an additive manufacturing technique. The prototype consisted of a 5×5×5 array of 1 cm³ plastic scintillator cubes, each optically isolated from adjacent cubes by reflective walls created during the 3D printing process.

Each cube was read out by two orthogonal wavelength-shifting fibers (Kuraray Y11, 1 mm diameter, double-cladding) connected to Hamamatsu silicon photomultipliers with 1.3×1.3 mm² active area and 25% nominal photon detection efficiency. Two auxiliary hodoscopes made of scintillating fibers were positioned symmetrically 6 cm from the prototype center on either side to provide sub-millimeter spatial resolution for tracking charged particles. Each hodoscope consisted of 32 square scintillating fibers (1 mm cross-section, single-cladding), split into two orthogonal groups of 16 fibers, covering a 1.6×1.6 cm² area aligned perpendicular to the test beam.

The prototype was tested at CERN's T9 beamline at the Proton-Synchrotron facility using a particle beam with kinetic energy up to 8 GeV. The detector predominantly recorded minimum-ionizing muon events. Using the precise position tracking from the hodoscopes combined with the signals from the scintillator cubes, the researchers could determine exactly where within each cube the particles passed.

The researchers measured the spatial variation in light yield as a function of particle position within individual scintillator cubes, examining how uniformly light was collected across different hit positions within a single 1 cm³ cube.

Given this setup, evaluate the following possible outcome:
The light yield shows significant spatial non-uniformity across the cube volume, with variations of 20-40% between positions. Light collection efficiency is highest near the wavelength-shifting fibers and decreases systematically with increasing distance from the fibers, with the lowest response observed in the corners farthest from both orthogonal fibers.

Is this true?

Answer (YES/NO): NO